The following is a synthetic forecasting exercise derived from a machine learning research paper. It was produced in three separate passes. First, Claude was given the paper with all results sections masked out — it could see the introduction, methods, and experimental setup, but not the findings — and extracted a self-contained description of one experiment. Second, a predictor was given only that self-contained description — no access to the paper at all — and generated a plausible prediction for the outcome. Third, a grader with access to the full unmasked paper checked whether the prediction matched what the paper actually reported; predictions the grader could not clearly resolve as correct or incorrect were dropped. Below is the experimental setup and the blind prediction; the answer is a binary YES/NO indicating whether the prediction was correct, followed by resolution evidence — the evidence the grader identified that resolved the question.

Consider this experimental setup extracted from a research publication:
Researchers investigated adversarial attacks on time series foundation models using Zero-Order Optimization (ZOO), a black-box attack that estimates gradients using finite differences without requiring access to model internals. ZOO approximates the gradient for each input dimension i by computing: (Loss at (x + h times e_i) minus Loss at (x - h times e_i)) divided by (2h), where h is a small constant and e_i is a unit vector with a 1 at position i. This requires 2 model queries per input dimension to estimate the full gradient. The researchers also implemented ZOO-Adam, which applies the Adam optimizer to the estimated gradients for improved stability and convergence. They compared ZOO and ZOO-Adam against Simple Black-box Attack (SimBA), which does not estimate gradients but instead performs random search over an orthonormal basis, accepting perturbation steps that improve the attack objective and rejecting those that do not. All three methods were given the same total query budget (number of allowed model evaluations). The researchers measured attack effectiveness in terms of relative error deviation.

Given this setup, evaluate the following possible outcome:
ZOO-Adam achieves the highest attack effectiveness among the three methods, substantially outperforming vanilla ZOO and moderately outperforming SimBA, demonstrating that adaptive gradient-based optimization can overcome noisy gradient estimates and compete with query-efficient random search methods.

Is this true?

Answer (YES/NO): NO